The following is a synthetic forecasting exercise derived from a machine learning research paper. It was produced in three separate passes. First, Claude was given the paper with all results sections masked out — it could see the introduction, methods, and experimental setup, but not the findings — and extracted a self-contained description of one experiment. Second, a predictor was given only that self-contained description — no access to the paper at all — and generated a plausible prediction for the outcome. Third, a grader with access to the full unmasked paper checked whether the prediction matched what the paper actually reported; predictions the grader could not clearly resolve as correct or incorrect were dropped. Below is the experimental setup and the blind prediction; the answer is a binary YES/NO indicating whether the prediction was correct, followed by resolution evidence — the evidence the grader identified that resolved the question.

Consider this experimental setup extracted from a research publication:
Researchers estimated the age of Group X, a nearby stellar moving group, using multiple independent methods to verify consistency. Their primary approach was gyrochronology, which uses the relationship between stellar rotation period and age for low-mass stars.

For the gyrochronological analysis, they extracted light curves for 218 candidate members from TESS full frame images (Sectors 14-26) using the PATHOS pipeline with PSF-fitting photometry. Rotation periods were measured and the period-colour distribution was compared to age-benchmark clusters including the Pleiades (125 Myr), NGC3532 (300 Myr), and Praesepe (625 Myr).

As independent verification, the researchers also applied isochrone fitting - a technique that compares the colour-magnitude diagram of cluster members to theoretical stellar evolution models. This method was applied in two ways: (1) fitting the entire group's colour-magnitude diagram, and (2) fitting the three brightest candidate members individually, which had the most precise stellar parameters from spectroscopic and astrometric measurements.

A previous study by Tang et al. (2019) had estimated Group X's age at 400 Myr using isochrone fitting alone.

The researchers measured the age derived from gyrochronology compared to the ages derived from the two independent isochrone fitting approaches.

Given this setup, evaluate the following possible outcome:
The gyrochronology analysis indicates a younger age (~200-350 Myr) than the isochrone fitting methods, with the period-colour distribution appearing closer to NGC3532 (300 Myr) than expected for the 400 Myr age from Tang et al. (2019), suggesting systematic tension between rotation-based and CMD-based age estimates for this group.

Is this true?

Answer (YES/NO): NO